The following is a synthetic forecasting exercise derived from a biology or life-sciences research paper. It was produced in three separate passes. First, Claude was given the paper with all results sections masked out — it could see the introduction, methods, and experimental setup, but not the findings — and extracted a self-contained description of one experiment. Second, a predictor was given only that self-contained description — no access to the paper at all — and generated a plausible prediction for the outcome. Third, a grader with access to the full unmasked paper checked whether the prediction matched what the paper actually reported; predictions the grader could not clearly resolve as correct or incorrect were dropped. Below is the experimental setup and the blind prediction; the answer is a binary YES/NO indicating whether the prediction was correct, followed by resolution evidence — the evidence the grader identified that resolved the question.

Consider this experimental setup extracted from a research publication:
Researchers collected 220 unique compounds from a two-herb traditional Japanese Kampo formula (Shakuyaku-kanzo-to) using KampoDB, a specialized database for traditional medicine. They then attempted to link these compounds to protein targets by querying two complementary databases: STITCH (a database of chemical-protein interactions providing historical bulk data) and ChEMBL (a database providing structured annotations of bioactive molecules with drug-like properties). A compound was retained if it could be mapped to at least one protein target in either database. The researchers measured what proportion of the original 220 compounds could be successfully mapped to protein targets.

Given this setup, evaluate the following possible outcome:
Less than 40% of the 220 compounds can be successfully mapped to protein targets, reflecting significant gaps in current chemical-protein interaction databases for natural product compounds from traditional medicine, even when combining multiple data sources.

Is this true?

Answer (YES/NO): YES